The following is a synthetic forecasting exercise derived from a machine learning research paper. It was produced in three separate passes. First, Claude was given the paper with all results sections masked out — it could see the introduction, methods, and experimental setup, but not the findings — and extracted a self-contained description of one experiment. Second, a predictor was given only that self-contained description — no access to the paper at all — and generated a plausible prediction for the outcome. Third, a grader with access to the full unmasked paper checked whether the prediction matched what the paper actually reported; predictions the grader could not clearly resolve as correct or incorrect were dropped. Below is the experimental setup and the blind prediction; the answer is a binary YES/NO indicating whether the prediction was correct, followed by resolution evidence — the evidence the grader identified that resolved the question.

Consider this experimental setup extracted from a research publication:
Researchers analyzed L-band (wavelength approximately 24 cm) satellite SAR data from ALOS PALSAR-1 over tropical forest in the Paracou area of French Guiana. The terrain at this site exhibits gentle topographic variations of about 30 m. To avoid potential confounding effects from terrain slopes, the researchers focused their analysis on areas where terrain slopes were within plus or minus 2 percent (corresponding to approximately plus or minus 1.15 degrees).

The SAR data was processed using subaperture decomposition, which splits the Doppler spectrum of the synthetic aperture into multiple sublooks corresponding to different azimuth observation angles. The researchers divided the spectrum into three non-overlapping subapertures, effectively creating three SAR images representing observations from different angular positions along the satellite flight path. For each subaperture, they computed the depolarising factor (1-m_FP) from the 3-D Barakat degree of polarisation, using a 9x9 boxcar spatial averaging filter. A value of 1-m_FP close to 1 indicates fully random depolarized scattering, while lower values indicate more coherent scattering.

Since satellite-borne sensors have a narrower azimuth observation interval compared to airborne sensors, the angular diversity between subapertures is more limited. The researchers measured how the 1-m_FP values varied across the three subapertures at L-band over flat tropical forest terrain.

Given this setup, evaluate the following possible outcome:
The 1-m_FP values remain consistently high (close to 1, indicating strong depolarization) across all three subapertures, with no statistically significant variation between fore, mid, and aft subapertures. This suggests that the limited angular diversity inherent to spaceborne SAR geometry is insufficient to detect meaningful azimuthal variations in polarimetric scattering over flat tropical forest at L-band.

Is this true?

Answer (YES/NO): NO